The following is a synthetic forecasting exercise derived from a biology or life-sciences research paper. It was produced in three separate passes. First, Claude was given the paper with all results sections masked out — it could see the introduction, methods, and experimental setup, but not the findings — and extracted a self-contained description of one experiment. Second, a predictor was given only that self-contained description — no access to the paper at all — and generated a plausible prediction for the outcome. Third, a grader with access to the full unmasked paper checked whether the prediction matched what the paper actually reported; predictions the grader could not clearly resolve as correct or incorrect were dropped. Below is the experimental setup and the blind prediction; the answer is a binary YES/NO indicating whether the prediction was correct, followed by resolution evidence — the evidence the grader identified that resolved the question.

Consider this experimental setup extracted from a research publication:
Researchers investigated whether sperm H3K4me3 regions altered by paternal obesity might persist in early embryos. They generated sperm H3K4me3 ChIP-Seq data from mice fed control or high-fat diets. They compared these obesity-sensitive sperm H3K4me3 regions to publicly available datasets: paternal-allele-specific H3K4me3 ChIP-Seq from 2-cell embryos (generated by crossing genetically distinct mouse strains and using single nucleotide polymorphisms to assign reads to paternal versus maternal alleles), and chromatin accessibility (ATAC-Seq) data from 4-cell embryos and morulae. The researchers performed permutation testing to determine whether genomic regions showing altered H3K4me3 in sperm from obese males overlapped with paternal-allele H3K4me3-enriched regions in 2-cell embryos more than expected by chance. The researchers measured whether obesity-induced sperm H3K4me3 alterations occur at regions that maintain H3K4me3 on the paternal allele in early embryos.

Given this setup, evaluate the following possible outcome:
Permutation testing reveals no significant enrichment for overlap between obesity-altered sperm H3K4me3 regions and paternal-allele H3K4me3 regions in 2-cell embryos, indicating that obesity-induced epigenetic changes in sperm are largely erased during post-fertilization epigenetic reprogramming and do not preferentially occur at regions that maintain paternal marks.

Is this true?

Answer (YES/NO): NO